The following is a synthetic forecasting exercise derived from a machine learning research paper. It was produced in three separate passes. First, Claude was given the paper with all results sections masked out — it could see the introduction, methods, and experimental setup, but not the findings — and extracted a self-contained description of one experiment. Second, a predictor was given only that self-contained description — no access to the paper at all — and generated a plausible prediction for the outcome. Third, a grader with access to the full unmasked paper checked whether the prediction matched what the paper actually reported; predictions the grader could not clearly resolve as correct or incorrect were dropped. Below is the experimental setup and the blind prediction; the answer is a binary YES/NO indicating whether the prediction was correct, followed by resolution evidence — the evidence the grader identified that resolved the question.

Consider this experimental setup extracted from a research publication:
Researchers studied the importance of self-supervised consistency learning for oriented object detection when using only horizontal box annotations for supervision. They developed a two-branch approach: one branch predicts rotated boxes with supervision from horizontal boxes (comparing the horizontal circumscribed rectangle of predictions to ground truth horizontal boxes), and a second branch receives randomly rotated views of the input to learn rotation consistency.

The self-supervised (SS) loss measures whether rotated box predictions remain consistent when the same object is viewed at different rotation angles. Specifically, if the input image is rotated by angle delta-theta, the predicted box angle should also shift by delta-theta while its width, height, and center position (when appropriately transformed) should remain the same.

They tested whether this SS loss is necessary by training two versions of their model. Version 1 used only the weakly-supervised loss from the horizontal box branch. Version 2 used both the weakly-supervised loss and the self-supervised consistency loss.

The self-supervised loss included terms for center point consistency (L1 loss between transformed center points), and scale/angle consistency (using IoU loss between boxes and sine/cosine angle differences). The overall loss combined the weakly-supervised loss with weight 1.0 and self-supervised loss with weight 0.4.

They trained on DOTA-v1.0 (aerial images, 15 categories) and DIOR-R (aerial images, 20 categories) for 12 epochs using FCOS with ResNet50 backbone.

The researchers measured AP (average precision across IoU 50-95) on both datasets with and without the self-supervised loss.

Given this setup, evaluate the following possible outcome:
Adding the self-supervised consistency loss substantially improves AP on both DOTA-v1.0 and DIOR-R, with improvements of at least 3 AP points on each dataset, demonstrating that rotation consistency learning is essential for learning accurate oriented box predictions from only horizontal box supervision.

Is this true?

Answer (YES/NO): YES